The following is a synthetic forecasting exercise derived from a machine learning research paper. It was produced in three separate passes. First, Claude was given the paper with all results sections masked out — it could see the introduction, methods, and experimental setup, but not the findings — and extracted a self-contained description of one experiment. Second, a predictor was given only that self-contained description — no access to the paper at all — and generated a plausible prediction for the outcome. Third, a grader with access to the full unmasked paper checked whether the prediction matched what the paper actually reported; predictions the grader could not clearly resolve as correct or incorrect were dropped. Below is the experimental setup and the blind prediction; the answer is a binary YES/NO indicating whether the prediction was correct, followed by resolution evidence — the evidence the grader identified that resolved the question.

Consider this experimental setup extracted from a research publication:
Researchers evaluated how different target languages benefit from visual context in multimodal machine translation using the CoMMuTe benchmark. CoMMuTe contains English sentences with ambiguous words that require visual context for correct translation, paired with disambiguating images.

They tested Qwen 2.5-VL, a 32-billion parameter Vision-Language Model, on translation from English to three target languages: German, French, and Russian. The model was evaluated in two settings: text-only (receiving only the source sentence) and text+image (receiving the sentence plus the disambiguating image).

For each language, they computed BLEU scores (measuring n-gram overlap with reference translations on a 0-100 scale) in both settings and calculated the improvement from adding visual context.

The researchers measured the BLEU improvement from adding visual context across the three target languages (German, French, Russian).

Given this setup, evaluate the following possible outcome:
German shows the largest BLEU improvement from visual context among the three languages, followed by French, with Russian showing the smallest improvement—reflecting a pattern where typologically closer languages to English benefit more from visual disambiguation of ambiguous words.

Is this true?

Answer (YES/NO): NO